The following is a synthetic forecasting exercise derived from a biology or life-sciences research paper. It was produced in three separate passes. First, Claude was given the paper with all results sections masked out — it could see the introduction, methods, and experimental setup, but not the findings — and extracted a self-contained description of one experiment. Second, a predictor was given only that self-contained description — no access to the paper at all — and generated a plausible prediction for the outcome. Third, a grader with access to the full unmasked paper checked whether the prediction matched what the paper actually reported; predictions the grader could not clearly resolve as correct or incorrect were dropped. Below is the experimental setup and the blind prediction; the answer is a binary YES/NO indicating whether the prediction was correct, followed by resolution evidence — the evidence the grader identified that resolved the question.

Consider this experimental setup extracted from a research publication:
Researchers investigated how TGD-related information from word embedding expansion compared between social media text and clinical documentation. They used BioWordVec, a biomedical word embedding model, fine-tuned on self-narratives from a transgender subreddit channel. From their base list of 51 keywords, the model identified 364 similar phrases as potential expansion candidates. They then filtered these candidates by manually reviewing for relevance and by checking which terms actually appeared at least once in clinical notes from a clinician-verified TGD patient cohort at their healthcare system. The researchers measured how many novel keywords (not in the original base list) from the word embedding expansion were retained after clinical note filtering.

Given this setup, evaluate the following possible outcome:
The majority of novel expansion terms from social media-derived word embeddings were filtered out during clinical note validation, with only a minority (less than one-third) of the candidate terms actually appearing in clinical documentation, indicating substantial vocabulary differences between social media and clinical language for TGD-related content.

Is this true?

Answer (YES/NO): YES